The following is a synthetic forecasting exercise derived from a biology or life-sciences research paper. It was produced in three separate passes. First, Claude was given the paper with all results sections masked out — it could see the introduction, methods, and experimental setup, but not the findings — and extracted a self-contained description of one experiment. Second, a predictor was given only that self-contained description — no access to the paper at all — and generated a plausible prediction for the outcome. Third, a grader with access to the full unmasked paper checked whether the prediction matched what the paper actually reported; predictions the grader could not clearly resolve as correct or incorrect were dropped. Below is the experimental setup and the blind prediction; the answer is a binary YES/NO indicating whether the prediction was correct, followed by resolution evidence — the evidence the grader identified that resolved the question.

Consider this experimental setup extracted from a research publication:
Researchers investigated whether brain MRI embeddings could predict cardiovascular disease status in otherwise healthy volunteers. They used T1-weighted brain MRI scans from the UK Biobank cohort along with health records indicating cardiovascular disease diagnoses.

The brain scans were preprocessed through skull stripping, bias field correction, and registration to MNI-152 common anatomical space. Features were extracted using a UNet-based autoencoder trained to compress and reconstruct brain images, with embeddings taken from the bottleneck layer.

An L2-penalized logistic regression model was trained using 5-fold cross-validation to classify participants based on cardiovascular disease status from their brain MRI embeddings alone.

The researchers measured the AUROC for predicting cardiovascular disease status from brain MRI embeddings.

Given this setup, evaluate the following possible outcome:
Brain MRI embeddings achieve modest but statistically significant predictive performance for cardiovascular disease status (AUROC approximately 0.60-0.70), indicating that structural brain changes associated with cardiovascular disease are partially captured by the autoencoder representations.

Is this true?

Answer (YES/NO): NO